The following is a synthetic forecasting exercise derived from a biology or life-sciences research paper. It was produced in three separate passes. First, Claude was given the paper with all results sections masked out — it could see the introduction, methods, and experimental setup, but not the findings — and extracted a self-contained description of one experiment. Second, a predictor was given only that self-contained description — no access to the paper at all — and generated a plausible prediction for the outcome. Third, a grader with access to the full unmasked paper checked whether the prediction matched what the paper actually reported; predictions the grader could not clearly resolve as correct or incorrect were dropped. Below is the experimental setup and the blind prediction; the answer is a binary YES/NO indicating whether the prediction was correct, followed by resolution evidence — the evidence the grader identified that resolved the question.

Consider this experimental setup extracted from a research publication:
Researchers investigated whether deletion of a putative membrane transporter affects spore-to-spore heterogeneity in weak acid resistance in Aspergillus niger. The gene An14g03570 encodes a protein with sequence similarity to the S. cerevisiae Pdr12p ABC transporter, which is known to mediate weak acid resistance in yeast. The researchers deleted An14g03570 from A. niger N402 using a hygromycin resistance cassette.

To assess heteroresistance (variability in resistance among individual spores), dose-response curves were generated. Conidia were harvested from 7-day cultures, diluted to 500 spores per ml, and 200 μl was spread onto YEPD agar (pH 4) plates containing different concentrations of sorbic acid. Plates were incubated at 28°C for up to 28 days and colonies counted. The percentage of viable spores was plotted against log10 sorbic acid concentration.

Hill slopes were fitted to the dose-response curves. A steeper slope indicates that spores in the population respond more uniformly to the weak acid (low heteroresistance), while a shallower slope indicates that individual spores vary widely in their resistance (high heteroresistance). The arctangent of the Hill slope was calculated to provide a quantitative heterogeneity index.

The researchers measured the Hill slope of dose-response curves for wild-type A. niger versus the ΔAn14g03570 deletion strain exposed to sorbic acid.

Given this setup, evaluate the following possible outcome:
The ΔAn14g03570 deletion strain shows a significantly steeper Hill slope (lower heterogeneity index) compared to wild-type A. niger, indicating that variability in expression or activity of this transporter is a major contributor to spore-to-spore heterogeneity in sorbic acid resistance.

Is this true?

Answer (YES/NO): YES